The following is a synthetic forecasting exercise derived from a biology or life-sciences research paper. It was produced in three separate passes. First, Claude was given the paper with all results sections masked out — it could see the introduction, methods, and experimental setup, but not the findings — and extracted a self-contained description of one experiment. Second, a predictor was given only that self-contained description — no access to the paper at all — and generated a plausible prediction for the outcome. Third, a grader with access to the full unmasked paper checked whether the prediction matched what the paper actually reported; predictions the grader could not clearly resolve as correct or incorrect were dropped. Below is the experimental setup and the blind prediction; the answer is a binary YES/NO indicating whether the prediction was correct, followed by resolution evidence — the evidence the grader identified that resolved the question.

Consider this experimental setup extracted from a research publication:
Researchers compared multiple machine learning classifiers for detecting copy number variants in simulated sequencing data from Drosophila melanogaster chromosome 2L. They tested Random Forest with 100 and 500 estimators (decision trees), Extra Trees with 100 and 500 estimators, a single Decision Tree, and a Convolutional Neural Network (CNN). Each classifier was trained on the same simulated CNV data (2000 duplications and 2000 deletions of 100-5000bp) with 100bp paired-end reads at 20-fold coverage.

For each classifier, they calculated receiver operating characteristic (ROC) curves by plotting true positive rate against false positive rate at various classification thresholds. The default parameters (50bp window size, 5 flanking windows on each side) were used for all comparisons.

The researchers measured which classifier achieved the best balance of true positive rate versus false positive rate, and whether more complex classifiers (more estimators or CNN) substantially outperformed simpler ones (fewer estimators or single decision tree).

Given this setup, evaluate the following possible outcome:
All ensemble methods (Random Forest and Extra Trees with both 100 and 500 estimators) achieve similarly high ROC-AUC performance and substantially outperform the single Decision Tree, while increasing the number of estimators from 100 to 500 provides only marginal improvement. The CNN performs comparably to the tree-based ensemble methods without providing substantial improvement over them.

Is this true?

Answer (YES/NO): NO